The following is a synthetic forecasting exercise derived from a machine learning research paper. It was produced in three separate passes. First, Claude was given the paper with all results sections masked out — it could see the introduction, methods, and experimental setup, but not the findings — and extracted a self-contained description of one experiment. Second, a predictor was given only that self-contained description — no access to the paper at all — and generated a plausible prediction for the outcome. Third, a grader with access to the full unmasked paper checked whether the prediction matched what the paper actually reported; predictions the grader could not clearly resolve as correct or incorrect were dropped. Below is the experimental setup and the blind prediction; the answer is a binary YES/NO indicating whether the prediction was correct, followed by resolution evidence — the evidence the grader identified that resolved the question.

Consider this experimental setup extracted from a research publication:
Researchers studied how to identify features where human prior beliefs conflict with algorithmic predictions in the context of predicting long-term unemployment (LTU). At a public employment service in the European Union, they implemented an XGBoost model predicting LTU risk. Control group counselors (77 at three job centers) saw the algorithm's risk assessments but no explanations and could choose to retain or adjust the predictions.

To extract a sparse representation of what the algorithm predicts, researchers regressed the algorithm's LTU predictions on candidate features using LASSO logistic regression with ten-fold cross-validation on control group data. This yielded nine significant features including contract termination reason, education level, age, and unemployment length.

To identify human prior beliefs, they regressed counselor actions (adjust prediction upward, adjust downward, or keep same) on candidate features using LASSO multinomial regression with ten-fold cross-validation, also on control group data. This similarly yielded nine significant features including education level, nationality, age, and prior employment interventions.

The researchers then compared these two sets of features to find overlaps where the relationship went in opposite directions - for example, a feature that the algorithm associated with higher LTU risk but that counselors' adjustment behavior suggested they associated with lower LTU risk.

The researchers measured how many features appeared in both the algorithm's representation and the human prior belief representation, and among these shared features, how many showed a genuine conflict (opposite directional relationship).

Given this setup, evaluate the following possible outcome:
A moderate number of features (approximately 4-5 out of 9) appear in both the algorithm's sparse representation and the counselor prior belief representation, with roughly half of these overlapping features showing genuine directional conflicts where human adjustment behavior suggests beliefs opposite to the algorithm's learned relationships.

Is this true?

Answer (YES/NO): NO